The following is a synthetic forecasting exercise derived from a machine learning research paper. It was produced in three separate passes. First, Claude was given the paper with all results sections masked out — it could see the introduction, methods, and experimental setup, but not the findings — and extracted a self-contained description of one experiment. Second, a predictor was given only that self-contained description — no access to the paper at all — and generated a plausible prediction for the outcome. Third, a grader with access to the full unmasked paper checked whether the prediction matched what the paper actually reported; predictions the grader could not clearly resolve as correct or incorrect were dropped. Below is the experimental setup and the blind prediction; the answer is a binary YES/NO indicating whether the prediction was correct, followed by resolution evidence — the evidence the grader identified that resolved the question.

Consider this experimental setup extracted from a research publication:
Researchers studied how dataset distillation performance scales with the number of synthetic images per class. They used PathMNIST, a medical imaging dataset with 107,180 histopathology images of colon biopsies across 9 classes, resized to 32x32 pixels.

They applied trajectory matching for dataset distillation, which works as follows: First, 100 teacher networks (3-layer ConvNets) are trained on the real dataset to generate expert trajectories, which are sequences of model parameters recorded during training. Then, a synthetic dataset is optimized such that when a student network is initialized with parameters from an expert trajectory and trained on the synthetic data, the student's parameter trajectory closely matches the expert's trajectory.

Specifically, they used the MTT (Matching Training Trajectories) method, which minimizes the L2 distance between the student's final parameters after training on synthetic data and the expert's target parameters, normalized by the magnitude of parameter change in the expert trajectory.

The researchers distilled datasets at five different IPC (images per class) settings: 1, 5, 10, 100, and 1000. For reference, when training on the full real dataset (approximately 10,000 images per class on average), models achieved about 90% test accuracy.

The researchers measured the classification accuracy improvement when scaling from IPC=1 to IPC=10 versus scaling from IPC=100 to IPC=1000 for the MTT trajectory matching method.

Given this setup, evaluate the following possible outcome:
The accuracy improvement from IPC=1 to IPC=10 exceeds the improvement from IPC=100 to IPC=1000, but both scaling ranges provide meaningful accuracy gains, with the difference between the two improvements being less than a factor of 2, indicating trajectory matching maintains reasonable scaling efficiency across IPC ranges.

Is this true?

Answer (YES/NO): NO